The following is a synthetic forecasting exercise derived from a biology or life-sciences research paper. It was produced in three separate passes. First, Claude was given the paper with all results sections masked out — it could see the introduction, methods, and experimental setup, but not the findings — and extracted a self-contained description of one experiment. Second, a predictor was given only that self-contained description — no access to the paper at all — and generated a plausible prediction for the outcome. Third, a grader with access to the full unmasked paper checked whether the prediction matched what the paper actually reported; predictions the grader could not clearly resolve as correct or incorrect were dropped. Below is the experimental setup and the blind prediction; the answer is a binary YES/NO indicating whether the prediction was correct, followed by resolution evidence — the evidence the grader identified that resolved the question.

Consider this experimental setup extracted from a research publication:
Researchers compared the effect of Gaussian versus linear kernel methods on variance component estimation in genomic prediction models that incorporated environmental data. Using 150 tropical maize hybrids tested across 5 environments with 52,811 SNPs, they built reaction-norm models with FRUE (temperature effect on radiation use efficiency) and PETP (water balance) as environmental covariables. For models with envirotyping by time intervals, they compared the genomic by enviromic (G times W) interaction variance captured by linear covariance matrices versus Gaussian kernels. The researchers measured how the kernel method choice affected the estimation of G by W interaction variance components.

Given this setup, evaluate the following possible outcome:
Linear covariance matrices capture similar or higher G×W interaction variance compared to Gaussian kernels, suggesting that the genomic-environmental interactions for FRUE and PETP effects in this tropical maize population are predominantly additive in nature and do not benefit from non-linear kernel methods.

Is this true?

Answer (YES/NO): NO